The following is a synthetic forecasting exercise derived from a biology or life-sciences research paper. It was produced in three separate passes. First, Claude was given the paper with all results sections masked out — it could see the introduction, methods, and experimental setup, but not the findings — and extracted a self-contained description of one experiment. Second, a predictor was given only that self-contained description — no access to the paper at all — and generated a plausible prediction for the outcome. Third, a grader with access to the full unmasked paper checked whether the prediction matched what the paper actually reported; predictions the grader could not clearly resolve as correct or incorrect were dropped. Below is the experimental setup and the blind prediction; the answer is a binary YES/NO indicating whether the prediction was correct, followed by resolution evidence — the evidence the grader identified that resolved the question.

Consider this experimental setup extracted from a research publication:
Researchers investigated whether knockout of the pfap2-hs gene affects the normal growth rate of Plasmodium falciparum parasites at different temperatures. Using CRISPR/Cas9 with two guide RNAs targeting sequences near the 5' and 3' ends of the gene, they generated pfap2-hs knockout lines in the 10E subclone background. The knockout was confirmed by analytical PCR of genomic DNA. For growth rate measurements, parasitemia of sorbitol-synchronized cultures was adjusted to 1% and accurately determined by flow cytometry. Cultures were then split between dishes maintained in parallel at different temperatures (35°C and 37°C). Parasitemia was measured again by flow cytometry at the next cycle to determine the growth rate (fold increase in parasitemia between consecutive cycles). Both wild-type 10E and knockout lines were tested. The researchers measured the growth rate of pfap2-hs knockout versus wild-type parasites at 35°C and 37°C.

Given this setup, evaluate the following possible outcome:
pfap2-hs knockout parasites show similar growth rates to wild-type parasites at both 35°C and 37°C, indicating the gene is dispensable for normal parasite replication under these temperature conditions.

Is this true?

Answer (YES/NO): NO